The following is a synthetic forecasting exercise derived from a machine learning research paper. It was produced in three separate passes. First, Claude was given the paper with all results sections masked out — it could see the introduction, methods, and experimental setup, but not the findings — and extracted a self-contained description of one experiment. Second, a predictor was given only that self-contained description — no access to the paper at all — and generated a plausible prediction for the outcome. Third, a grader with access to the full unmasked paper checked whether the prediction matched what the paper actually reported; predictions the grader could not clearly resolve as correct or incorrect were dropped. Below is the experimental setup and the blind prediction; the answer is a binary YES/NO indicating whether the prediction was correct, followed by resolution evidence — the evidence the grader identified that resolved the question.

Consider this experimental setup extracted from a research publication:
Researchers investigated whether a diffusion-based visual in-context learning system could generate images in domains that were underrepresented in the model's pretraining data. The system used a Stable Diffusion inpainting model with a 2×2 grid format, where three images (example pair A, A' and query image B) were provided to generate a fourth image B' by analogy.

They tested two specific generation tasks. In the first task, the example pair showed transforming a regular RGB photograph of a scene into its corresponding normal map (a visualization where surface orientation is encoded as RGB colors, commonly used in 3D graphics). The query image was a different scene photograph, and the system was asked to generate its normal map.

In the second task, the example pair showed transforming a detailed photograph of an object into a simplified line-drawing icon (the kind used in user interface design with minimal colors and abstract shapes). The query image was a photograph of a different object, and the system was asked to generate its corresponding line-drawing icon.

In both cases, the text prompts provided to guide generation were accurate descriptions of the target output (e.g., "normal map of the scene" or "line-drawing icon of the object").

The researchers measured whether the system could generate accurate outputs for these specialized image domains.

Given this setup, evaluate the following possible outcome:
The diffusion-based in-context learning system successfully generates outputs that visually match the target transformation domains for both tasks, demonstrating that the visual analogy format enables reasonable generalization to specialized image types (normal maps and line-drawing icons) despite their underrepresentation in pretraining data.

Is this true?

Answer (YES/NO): NO